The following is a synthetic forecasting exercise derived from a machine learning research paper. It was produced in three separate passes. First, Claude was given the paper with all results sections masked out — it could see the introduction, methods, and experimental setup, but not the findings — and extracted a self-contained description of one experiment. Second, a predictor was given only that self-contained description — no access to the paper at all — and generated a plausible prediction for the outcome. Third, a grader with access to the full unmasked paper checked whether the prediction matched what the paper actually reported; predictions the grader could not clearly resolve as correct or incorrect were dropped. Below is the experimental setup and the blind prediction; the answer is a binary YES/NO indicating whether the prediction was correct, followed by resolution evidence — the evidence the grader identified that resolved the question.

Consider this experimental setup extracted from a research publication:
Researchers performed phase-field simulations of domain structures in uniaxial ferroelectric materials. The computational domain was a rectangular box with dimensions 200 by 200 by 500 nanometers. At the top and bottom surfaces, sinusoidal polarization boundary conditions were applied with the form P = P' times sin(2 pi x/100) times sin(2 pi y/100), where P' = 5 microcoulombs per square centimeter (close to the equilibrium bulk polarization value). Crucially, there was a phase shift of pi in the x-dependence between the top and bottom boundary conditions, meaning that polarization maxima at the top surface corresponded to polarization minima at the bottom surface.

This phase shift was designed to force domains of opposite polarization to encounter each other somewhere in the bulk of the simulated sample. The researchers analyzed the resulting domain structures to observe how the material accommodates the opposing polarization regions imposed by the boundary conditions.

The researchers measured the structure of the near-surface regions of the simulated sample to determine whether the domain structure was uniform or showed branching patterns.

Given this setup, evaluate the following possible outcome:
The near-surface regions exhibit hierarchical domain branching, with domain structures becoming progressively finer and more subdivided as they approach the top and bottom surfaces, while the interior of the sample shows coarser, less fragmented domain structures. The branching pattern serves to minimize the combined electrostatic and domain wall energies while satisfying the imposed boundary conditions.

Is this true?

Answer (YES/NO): YES